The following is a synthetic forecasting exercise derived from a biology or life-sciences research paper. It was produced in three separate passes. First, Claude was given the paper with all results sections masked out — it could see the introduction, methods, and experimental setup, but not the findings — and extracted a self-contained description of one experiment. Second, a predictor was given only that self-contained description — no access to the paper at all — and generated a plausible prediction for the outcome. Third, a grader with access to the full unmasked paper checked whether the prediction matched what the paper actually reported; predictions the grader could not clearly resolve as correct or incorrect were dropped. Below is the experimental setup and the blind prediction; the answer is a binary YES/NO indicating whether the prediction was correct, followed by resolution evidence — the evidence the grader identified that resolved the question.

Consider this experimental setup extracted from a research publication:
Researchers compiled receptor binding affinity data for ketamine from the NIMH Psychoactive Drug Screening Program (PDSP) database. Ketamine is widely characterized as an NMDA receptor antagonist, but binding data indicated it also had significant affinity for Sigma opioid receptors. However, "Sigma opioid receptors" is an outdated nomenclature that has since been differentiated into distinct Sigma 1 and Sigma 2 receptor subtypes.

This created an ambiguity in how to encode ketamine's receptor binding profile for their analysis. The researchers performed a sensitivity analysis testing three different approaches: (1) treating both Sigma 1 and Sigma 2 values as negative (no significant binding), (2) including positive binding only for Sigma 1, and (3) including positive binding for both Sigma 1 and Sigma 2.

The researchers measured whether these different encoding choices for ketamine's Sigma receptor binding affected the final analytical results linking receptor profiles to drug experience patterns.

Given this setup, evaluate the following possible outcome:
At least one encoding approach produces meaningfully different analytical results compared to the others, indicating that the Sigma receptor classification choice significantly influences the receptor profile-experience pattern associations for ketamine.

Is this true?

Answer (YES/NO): NO